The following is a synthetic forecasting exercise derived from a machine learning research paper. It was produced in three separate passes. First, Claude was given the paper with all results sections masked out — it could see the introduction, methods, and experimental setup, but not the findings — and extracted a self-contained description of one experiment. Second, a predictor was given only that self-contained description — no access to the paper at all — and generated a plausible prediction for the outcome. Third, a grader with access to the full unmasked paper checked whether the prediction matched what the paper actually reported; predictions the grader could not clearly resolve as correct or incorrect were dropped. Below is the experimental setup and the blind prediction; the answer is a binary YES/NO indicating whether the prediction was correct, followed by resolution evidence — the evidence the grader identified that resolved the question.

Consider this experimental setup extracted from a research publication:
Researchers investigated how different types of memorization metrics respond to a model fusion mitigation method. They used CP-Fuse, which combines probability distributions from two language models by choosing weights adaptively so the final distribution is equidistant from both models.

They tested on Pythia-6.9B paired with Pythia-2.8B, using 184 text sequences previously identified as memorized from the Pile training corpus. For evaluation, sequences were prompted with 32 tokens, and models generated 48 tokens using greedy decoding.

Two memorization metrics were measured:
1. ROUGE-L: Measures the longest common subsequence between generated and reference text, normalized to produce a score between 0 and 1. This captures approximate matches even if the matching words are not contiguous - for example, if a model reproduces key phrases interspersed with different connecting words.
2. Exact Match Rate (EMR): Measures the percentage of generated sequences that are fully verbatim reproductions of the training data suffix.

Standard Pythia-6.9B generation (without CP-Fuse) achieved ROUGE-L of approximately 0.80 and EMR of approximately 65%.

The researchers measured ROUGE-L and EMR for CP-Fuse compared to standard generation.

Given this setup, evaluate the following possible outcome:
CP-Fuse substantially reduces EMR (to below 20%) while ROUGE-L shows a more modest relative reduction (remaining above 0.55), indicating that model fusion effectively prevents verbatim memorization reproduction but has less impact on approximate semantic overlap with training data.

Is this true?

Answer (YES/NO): NO